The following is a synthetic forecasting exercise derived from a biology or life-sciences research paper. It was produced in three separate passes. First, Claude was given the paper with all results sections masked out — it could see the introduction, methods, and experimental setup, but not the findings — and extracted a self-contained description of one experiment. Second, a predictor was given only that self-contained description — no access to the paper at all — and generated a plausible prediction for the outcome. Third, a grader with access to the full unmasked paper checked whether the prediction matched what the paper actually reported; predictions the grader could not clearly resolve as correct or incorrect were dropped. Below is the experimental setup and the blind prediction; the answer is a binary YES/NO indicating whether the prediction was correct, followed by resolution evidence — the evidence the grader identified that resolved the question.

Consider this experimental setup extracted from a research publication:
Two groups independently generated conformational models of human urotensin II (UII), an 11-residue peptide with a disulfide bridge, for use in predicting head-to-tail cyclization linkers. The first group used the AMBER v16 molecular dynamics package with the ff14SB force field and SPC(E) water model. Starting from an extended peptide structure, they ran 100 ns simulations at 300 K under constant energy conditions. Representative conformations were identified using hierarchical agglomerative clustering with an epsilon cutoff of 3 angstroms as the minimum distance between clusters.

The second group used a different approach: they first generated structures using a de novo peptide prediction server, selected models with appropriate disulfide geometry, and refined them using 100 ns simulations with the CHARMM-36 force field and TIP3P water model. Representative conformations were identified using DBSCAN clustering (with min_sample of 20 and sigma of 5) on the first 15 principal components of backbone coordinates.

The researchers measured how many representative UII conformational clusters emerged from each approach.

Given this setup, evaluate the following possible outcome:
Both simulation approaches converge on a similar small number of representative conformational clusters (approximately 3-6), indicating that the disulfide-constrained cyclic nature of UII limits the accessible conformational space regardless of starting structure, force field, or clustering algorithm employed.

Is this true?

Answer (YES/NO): NO